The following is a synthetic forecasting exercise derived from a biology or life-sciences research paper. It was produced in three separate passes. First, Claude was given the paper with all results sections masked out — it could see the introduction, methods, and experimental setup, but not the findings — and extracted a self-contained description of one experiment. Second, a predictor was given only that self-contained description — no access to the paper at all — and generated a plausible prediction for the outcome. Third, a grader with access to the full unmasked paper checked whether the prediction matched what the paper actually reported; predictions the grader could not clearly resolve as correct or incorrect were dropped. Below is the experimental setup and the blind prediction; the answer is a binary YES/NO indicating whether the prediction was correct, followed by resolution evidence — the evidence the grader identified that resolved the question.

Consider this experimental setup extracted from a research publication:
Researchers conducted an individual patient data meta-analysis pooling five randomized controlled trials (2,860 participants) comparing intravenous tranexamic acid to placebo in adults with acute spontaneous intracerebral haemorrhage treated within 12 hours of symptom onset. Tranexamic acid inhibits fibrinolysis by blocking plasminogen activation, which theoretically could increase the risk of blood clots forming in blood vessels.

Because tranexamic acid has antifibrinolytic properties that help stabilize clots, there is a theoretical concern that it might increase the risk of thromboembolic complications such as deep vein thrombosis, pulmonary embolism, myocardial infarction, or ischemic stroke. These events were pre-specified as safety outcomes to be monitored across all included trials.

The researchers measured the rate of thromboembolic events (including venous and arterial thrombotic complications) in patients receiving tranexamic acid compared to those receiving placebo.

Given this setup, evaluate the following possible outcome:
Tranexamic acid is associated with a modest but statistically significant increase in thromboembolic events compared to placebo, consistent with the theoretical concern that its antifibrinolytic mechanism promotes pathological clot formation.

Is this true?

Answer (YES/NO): NO